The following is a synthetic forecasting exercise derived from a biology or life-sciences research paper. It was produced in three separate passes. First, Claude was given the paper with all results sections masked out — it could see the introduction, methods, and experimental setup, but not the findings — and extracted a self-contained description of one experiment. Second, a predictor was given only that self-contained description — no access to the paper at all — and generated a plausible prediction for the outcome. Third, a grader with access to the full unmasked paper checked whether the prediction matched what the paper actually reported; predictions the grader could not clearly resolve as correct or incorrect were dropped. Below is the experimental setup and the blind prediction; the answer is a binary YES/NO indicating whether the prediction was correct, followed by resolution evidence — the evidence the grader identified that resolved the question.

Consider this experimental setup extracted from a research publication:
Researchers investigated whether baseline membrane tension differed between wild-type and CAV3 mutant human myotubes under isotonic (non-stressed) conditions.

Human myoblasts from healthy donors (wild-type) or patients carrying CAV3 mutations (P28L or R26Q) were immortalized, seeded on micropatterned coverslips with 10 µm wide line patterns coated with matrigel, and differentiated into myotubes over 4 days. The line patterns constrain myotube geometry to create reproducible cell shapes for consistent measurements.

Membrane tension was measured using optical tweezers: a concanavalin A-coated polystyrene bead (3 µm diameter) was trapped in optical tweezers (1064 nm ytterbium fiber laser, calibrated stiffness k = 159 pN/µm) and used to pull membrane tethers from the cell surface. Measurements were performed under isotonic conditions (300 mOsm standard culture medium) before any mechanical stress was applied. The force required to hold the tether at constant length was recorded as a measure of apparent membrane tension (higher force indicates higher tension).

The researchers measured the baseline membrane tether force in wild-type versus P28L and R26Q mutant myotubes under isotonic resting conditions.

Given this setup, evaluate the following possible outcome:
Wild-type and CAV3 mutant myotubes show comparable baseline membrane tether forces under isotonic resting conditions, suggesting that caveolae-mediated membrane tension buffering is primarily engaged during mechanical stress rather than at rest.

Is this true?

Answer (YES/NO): YES